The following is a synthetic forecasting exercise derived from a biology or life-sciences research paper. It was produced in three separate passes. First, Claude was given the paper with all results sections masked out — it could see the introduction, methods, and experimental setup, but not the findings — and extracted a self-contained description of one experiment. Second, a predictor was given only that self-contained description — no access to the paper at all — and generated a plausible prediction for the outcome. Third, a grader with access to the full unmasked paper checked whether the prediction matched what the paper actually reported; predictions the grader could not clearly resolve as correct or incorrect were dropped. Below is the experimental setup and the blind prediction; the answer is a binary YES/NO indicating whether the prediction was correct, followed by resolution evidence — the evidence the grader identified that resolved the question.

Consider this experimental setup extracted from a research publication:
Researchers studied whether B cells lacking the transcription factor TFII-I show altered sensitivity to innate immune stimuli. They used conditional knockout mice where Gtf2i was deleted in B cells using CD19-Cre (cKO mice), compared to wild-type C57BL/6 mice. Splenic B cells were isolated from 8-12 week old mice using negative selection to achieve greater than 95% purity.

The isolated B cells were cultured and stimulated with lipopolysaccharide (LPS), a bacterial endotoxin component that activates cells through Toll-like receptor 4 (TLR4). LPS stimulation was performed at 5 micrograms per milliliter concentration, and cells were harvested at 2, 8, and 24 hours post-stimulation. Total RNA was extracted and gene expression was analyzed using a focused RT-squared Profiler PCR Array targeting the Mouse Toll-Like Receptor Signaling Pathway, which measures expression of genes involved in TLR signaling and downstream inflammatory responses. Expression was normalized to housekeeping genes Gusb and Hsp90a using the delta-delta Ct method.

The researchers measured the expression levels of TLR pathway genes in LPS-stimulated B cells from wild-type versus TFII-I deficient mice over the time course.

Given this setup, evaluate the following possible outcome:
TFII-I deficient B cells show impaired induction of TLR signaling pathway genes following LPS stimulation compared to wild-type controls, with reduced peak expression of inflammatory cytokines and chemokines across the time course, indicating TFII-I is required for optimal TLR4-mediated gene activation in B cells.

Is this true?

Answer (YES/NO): NO